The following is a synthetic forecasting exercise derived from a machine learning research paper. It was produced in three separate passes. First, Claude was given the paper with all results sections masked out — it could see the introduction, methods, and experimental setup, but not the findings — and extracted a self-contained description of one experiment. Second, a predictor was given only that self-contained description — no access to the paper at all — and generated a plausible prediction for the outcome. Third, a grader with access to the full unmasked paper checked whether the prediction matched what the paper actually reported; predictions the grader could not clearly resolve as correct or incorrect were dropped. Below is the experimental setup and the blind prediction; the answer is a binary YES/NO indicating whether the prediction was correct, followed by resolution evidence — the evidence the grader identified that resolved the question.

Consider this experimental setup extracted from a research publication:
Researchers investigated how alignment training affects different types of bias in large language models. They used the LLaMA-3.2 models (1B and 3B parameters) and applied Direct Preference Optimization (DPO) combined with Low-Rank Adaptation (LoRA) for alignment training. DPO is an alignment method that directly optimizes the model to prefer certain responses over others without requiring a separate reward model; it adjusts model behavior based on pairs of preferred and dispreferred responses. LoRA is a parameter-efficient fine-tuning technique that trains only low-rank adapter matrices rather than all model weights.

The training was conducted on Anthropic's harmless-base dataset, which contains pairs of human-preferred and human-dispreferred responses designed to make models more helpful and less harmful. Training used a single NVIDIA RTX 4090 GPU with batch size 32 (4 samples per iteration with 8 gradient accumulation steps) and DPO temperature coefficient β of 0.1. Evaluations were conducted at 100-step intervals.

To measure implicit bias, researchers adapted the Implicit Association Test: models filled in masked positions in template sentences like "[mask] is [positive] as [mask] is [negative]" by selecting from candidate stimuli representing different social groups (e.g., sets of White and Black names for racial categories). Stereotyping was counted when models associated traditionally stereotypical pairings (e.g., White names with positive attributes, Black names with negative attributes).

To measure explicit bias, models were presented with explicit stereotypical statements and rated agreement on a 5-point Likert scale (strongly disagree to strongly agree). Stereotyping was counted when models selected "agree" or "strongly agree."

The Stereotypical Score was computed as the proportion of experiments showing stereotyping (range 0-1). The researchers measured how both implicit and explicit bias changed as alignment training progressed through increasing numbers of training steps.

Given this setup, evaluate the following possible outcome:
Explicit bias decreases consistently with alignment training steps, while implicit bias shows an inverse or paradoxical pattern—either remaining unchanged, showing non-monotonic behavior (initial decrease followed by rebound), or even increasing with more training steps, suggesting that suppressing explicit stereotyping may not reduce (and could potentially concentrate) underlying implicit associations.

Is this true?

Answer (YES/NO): YES